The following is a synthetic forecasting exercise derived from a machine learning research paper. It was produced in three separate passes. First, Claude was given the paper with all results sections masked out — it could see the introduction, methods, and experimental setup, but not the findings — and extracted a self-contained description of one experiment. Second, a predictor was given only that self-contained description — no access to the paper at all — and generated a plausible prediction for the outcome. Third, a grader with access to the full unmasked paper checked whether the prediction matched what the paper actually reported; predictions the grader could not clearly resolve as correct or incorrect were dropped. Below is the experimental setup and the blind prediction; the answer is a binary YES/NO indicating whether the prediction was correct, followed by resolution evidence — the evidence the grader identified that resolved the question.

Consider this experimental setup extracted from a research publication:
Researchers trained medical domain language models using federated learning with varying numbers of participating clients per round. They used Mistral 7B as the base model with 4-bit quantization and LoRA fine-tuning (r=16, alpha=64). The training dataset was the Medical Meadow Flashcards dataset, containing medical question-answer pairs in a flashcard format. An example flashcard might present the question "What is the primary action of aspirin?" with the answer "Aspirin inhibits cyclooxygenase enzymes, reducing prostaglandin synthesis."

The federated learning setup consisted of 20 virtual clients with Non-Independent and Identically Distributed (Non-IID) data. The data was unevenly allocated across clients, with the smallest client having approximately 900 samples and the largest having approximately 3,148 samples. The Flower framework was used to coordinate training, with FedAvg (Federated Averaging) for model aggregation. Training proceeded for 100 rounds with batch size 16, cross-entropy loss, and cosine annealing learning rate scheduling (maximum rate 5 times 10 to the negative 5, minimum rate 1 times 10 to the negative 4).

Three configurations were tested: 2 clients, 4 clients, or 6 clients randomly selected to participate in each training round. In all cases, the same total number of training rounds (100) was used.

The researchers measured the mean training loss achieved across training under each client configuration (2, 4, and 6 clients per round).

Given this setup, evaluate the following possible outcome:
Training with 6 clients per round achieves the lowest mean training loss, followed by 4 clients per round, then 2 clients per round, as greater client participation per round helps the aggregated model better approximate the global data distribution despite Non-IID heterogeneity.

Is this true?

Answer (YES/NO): YES